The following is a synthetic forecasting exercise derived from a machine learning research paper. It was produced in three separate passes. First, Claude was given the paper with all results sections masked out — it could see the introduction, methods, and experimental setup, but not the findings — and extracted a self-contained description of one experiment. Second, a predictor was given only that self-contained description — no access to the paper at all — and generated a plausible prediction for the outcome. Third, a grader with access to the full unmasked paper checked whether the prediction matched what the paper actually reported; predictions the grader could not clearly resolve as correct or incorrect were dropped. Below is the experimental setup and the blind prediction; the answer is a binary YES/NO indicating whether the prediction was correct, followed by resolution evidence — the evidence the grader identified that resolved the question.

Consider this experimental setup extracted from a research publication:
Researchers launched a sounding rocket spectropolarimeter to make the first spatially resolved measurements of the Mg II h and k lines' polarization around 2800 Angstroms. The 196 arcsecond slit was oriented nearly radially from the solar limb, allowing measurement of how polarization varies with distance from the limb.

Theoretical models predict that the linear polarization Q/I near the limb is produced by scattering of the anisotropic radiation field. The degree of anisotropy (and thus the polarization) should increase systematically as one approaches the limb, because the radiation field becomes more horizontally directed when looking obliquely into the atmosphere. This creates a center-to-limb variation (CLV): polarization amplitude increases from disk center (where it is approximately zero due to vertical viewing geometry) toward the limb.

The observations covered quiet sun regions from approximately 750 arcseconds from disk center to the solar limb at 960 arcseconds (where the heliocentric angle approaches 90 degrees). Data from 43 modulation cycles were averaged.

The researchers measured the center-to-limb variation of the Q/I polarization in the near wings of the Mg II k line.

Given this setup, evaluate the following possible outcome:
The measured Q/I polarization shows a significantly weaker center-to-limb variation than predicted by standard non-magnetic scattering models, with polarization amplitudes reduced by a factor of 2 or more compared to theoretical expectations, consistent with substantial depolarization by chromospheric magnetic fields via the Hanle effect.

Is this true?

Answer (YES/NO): NO